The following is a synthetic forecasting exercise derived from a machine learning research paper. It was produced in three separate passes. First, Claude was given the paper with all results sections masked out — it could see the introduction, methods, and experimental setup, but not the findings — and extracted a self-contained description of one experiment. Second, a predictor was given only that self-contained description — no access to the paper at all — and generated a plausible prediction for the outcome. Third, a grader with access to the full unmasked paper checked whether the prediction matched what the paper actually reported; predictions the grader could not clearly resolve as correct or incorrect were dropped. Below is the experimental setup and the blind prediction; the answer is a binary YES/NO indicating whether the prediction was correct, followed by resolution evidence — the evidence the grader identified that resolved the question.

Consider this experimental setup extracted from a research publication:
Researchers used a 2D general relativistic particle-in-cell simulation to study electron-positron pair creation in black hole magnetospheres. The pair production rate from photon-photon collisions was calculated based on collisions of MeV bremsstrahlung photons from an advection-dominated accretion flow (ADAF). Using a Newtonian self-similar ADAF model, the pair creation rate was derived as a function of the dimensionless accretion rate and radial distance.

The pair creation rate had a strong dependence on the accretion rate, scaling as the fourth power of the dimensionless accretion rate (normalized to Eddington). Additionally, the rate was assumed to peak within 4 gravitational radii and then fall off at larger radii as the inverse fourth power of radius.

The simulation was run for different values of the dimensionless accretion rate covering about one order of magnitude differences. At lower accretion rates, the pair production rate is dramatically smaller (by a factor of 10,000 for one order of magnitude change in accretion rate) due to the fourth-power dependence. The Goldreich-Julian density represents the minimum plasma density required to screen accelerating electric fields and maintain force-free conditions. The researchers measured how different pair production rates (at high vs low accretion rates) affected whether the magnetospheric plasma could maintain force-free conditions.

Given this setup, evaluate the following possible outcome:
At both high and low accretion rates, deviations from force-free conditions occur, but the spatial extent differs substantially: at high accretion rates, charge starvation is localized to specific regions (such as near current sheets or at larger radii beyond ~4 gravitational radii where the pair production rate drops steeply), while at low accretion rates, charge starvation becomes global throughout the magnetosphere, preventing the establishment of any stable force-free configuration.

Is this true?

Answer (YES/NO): NO